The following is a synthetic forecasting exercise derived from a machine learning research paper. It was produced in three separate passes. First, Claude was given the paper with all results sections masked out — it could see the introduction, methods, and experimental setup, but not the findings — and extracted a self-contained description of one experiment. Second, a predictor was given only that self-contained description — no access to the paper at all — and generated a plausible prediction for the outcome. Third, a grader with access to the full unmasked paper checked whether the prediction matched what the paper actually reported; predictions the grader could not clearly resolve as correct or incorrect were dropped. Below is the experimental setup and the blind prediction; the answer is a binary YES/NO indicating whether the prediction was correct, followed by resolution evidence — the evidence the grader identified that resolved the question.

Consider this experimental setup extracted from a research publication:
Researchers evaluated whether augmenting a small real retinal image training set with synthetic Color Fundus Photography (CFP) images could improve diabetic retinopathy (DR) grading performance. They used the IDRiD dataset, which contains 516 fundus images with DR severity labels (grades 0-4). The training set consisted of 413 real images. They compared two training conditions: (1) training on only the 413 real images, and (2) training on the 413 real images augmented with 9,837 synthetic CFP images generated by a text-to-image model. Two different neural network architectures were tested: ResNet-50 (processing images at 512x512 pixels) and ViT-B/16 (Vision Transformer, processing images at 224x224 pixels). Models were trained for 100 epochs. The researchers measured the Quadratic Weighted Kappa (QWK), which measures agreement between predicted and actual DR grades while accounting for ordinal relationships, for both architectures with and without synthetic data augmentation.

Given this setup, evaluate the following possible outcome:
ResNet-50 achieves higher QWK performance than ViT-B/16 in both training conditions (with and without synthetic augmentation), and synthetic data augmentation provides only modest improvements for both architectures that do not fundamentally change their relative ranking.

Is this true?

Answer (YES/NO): NO